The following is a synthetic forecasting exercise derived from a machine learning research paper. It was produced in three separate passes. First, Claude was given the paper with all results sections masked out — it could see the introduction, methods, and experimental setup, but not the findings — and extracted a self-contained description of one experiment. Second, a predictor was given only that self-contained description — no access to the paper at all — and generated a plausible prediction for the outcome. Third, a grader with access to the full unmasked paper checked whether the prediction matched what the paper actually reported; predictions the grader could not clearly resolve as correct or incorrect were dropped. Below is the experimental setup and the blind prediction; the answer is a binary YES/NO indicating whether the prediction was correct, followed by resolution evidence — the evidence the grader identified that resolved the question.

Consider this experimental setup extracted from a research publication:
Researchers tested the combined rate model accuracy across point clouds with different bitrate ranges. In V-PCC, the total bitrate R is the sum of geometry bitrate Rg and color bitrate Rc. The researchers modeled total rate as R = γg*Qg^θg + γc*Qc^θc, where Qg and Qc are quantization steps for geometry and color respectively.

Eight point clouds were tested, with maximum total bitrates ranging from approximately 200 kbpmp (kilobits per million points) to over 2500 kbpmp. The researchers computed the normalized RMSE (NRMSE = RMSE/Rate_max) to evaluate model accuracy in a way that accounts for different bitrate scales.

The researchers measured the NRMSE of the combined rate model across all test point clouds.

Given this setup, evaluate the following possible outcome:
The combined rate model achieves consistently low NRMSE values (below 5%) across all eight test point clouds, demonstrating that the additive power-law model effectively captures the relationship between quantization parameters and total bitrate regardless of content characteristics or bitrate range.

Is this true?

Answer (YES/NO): YES